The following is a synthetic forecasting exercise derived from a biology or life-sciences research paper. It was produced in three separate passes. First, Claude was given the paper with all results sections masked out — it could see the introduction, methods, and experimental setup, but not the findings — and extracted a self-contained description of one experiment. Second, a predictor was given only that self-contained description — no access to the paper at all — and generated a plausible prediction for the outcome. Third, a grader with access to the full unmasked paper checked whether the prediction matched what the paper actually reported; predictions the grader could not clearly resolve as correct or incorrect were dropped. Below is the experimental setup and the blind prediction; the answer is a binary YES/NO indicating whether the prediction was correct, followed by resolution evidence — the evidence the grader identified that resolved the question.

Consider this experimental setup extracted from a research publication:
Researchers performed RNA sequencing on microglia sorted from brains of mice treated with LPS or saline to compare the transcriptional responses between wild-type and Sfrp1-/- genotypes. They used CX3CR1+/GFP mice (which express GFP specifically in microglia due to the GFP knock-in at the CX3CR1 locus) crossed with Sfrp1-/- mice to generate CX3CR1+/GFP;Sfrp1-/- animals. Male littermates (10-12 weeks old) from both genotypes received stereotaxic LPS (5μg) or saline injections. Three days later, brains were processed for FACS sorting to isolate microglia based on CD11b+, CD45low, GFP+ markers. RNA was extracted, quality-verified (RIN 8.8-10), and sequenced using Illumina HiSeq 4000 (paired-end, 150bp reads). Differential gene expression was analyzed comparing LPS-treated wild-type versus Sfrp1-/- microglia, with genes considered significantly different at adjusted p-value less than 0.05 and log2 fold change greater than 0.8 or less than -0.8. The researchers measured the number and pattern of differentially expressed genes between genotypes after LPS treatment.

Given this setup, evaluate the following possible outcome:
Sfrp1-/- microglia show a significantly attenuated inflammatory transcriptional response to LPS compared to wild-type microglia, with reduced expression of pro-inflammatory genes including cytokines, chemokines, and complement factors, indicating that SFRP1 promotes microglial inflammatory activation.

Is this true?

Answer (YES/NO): YES